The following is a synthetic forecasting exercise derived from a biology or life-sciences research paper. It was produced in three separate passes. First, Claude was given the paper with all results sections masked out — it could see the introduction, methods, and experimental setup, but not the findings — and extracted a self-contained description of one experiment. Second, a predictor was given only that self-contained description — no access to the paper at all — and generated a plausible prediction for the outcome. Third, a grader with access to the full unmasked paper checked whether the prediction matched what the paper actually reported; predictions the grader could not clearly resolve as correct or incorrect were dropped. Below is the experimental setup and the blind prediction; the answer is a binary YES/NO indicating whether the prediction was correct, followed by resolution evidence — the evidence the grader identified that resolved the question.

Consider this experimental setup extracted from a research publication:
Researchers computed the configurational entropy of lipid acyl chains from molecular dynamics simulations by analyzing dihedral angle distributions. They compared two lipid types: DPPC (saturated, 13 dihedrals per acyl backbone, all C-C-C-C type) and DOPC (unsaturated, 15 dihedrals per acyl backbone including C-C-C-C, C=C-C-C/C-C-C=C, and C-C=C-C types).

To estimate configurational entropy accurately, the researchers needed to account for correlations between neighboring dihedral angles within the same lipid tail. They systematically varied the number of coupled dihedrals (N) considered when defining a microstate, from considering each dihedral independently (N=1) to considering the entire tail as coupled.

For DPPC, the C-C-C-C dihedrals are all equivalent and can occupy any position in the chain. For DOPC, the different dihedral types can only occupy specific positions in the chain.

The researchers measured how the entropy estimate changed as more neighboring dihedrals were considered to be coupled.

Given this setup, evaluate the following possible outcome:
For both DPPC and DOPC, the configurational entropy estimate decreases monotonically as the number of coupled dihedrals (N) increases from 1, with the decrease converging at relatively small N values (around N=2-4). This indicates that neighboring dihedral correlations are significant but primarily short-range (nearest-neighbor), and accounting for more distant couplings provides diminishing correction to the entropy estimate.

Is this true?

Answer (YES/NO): NO